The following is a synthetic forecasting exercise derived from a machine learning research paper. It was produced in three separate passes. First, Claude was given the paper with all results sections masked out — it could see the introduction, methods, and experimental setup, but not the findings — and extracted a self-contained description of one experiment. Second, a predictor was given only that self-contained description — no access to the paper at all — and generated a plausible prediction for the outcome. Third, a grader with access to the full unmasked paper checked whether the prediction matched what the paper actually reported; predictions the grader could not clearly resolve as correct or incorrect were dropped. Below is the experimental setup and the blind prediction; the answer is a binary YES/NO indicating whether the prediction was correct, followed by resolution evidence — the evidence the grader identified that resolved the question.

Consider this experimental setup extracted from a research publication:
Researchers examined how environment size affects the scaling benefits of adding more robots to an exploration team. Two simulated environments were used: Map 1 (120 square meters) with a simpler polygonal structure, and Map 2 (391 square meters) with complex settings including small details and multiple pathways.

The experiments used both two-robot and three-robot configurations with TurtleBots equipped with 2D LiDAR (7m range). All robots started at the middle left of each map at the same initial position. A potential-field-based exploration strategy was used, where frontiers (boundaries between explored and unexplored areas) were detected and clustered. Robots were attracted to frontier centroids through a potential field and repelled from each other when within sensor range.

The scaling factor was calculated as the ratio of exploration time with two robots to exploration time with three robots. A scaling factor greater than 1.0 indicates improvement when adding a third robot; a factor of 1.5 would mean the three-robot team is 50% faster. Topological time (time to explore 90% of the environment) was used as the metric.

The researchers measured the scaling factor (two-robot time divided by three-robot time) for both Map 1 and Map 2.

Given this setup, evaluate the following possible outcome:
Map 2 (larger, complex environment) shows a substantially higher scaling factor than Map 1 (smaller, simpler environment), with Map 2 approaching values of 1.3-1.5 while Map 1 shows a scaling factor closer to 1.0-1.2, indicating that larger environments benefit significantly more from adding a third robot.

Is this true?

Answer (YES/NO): NO